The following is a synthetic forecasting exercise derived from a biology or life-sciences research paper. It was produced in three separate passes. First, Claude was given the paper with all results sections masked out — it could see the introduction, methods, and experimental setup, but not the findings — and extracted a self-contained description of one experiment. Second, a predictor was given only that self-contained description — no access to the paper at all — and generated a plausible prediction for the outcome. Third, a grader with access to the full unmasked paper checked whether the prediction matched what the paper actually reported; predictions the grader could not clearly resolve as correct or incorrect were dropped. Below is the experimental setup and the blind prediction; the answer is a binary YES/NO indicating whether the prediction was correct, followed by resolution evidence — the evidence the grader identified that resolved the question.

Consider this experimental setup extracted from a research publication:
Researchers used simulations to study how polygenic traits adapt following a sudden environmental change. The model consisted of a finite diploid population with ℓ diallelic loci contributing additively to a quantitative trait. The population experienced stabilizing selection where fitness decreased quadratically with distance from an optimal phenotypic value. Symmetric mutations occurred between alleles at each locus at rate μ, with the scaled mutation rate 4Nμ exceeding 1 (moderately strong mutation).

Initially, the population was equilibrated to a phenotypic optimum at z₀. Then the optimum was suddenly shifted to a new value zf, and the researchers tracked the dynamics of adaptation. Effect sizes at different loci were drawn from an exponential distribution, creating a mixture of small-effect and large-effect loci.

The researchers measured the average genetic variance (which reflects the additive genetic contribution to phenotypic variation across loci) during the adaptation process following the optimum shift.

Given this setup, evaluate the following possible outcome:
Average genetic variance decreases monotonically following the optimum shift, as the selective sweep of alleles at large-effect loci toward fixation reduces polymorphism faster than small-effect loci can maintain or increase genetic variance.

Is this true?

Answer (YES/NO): NO